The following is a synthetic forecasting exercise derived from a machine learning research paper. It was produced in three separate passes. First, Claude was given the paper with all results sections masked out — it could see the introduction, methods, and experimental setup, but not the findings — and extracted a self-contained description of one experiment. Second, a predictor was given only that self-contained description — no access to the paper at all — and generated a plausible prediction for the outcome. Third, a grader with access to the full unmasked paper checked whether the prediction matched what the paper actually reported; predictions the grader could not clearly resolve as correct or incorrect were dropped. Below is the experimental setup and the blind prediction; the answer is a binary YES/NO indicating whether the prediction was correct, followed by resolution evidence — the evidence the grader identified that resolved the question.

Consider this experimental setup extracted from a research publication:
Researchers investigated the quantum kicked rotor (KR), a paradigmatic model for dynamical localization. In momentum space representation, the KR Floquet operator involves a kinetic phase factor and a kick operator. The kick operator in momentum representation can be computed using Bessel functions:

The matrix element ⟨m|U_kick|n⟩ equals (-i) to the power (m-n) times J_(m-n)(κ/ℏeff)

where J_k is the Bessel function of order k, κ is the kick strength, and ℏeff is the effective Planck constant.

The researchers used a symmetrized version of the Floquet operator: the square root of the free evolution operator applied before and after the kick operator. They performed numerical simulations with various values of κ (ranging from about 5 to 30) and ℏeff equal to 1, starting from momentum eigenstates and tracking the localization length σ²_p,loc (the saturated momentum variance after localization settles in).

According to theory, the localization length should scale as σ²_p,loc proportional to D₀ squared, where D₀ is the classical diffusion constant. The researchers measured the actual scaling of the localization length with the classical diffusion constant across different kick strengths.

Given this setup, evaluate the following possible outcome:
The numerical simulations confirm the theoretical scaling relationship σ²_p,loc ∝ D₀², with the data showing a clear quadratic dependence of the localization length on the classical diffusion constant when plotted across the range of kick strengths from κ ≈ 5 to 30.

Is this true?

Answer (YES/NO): NO